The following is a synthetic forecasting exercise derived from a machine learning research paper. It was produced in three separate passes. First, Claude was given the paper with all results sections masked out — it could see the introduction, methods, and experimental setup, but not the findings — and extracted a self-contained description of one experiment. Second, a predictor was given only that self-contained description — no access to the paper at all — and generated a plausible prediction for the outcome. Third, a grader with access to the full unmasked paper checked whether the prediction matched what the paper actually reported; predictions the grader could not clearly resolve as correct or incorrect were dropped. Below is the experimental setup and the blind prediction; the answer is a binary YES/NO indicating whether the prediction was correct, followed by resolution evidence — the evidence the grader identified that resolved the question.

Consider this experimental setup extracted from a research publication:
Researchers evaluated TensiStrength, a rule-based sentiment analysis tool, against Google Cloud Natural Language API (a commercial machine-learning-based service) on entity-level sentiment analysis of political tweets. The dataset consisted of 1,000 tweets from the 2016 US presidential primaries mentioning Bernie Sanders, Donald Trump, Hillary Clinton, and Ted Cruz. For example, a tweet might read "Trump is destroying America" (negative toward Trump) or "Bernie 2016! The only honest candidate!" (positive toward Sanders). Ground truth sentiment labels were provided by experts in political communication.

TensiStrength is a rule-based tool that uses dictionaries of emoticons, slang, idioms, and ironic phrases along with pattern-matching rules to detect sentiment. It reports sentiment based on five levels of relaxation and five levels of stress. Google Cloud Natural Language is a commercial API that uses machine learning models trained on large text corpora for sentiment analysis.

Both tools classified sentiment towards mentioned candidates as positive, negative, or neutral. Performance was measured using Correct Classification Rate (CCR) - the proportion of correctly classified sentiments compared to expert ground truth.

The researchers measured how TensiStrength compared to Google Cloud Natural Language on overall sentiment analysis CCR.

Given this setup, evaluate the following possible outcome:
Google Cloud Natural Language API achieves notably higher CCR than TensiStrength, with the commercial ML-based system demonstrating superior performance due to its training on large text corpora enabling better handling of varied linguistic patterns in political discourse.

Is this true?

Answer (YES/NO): NO